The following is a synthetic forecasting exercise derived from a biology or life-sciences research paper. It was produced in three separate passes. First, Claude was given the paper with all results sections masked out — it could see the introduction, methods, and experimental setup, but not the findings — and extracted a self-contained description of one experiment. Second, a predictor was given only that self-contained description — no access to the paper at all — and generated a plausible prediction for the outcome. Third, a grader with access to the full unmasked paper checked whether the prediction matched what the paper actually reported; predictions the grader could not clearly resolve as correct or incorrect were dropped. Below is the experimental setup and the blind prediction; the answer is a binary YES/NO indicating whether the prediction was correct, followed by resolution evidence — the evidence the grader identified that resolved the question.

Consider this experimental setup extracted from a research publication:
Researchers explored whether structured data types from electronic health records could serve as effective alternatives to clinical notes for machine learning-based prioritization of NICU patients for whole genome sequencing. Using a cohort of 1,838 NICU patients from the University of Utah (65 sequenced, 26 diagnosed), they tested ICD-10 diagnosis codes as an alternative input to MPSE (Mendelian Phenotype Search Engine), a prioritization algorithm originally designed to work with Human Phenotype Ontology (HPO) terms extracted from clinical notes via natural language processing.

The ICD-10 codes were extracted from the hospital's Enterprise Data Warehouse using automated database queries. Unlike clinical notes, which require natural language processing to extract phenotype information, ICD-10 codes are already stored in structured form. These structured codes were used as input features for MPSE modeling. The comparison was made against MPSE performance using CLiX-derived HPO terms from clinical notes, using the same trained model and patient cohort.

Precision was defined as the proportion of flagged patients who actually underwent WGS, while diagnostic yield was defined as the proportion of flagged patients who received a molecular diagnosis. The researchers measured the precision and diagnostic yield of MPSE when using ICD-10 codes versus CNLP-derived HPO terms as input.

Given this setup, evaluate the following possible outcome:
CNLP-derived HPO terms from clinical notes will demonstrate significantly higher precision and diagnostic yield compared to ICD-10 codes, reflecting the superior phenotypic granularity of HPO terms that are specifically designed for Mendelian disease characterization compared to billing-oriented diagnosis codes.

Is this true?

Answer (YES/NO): NO